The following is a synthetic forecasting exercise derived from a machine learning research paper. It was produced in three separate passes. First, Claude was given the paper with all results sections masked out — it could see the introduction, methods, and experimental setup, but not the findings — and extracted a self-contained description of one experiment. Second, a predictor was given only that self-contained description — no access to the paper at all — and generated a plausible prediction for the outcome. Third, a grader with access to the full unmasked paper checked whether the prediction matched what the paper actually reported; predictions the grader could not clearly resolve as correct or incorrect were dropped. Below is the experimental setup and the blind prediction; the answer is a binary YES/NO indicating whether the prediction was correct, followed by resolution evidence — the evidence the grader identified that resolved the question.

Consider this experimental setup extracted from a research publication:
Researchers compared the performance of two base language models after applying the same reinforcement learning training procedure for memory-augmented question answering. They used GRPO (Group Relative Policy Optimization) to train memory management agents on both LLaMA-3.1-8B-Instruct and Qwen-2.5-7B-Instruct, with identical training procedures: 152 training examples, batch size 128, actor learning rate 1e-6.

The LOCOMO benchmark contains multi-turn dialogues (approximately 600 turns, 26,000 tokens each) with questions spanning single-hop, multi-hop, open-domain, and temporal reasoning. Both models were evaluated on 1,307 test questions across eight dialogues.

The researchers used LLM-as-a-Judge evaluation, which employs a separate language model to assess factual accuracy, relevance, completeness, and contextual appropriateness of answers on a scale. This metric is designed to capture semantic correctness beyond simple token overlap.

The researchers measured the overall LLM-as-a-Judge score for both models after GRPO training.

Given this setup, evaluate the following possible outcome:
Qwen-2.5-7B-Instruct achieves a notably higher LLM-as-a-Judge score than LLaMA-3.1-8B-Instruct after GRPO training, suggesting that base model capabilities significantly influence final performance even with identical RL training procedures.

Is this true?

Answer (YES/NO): NO